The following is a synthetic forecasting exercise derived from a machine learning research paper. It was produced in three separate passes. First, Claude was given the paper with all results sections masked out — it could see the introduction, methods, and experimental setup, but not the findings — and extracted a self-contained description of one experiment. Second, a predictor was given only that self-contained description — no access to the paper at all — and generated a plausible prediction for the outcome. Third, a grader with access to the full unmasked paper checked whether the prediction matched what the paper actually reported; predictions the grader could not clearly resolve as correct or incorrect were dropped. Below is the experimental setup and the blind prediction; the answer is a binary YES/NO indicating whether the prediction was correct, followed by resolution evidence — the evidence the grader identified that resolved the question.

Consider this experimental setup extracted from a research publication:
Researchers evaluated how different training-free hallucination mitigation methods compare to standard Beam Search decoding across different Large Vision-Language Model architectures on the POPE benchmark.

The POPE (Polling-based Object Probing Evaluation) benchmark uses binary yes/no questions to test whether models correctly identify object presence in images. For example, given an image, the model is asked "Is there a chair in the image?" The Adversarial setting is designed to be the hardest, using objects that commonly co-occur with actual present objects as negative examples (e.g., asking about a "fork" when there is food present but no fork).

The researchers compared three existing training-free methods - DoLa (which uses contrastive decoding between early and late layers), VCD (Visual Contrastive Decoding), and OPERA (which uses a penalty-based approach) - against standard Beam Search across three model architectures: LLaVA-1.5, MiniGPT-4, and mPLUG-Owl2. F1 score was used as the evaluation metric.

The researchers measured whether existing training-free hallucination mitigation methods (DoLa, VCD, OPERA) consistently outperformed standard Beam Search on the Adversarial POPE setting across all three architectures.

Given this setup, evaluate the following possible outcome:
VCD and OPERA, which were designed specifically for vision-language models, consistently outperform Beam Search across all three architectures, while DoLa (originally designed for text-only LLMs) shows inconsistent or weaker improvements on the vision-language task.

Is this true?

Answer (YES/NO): NO